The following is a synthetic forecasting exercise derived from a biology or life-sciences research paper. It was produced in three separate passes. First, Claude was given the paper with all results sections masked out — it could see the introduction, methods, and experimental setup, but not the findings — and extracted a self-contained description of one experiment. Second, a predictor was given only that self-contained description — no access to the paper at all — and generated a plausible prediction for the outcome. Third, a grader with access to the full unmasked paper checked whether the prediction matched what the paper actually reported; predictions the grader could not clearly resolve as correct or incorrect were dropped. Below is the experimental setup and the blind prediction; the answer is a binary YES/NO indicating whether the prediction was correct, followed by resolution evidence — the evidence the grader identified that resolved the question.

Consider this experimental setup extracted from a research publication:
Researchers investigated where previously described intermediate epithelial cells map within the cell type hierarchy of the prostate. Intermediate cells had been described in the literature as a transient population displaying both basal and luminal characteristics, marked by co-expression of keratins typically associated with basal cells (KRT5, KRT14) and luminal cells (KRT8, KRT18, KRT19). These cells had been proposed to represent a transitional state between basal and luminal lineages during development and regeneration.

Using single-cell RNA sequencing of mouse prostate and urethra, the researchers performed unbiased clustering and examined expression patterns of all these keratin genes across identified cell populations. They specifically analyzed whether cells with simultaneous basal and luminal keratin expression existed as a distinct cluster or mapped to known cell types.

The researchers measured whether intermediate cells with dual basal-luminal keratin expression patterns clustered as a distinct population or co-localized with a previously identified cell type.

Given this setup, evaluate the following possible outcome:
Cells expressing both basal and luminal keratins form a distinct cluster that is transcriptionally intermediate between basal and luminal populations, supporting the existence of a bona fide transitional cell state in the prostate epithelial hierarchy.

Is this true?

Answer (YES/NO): NO